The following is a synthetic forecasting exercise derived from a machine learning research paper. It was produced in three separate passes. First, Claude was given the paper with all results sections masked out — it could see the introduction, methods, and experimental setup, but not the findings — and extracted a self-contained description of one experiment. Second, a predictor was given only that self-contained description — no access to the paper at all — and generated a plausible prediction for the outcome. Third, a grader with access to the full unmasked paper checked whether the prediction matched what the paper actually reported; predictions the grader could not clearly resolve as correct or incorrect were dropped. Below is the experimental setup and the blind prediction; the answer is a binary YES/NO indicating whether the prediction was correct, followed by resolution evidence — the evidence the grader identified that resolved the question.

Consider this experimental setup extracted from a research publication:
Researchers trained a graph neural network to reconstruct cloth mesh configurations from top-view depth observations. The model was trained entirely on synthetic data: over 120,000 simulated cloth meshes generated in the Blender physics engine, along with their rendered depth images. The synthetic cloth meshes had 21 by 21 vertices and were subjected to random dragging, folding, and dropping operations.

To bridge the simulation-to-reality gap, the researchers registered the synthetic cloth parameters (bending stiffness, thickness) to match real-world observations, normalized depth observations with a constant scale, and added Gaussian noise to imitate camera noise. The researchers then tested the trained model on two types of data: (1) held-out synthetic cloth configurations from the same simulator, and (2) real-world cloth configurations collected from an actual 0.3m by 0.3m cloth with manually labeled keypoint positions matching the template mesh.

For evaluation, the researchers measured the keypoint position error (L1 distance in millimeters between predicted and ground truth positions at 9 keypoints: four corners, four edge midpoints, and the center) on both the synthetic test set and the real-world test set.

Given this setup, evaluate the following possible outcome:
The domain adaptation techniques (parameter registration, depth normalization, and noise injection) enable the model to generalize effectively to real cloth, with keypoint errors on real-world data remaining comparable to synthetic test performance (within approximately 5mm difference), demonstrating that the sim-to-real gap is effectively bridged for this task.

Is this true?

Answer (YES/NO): YES